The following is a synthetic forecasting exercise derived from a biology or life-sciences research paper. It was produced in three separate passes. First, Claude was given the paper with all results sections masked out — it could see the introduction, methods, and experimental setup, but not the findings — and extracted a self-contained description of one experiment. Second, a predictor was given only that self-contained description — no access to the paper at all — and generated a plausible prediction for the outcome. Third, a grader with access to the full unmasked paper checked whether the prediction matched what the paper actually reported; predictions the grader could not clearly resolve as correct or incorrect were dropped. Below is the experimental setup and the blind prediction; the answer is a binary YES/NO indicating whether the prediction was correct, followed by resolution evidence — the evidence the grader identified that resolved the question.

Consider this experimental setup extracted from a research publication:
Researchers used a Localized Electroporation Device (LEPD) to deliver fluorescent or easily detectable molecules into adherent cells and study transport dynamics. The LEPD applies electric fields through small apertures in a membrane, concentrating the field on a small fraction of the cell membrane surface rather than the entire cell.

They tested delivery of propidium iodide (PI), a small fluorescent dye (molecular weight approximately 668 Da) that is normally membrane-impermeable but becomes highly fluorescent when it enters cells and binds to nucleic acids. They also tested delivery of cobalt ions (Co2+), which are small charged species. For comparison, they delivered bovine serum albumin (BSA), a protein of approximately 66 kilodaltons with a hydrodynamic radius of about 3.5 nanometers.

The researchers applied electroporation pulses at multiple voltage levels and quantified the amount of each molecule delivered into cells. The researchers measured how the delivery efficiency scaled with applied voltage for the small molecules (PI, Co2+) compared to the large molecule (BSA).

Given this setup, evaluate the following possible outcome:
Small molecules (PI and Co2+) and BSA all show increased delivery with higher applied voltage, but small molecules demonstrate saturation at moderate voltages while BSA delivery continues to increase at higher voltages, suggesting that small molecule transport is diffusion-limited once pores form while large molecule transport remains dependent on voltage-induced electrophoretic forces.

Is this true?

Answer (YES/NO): NO